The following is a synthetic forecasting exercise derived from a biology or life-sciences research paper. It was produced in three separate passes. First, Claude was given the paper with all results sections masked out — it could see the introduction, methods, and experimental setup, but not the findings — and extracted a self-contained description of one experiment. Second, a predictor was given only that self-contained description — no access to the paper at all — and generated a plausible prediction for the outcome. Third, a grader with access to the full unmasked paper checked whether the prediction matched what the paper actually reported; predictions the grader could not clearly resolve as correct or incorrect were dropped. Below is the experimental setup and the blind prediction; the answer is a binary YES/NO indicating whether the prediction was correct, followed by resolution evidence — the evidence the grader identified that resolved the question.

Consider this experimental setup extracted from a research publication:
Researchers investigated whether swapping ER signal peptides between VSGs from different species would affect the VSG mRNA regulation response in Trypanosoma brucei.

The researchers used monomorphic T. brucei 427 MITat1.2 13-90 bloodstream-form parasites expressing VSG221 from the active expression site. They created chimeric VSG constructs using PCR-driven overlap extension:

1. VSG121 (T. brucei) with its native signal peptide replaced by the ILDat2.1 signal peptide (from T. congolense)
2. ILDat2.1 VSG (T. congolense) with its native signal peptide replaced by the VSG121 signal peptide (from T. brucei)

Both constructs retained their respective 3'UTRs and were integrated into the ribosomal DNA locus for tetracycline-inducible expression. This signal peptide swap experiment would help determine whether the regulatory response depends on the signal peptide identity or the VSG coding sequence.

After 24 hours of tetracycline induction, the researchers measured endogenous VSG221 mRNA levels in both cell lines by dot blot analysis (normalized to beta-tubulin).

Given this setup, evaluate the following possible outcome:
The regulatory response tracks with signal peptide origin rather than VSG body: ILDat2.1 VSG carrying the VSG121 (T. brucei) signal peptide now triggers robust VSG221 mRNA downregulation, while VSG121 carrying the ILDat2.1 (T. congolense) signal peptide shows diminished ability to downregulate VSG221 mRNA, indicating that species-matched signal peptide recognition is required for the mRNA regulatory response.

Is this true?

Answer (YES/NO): NO